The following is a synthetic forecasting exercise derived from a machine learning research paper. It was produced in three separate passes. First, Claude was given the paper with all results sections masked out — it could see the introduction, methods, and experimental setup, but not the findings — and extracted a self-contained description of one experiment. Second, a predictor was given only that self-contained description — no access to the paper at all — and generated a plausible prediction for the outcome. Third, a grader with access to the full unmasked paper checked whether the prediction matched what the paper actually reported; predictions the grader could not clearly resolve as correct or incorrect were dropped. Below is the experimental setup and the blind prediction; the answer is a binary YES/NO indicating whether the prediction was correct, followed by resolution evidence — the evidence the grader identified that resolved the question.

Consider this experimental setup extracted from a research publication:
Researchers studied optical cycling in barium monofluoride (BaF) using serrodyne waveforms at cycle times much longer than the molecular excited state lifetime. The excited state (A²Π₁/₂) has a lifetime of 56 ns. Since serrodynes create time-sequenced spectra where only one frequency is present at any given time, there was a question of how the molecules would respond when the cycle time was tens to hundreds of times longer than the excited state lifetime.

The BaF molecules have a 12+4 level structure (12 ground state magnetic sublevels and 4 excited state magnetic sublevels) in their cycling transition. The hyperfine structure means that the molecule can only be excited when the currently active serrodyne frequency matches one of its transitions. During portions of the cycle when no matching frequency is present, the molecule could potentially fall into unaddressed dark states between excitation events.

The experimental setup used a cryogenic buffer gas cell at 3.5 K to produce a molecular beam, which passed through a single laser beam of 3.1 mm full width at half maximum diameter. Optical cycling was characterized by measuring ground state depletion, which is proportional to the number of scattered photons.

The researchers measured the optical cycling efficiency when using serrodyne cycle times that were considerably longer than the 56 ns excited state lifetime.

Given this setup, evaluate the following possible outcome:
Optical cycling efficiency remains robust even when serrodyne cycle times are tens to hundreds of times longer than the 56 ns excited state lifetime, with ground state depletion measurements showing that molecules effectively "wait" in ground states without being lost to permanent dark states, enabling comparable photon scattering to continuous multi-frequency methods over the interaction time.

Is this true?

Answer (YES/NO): YES